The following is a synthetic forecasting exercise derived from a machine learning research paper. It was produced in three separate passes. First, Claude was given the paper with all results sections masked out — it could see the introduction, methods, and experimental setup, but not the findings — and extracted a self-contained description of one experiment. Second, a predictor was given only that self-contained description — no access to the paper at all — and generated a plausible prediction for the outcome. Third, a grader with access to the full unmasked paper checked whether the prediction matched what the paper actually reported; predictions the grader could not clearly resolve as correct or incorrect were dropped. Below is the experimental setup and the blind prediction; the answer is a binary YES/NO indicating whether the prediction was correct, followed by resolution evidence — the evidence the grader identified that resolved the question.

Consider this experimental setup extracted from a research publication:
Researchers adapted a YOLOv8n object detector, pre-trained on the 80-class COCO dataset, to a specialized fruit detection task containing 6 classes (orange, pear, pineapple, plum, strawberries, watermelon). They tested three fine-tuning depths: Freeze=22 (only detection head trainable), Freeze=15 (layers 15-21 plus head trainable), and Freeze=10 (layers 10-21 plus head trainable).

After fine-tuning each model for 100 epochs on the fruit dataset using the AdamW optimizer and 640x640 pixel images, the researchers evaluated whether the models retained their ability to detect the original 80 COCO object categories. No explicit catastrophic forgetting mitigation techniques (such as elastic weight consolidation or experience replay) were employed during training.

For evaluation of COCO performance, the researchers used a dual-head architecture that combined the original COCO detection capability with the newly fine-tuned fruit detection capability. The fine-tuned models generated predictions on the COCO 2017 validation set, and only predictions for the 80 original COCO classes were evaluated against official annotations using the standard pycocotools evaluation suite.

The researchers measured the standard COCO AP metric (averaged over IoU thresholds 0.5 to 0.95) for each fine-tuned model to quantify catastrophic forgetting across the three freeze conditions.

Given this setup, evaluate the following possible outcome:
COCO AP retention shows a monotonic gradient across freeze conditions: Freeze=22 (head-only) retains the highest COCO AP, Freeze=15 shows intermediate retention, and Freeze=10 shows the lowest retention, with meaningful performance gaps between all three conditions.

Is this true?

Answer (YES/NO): NO